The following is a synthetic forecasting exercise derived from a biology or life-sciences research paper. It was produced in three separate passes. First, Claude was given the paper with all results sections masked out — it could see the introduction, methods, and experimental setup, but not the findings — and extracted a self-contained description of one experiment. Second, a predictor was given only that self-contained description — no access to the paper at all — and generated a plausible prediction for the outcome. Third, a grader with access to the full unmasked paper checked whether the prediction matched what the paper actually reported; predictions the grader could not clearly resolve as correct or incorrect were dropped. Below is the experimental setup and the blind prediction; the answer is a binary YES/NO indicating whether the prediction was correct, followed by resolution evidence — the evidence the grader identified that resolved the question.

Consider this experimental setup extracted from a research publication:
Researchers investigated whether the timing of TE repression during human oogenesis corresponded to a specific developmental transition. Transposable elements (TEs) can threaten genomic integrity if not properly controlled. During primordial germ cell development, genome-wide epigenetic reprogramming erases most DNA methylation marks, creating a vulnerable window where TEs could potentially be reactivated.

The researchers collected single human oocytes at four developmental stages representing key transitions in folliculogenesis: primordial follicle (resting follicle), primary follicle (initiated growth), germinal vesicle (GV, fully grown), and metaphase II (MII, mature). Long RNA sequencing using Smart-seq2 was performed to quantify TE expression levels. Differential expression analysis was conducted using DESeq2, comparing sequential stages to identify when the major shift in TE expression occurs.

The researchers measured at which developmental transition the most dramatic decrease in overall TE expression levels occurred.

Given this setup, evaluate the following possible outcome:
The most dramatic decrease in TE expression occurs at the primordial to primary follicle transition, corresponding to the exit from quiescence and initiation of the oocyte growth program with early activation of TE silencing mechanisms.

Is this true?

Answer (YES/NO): NO